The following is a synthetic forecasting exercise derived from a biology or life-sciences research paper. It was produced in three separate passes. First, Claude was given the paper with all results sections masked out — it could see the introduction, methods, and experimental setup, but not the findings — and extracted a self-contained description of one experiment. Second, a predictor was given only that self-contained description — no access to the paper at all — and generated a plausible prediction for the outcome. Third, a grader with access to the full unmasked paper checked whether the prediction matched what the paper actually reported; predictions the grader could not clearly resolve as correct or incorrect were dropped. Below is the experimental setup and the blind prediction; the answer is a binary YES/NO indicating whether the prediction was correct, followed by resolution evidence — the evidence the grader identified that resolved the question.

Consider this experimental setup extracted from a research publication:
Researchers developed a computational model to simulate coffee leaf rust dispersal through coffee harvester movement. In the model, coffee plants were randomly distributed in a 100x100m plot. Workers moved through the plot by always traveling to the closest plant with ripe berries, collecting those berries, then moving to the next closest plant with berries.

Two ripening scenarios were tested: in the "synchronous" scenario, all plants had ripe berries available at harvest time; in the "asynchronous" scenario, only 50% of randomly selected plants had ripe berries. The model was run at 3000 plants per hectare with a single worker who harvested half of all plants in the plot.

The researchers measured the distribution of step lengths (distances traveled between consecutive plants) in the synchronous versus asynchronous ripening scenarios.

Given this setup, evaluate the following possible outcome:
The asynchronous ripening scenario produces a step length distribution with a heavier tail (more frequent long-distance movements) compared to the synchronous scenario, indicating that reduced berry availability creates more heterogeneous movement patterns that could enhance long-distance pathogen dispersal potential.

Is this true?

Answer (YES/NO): YES